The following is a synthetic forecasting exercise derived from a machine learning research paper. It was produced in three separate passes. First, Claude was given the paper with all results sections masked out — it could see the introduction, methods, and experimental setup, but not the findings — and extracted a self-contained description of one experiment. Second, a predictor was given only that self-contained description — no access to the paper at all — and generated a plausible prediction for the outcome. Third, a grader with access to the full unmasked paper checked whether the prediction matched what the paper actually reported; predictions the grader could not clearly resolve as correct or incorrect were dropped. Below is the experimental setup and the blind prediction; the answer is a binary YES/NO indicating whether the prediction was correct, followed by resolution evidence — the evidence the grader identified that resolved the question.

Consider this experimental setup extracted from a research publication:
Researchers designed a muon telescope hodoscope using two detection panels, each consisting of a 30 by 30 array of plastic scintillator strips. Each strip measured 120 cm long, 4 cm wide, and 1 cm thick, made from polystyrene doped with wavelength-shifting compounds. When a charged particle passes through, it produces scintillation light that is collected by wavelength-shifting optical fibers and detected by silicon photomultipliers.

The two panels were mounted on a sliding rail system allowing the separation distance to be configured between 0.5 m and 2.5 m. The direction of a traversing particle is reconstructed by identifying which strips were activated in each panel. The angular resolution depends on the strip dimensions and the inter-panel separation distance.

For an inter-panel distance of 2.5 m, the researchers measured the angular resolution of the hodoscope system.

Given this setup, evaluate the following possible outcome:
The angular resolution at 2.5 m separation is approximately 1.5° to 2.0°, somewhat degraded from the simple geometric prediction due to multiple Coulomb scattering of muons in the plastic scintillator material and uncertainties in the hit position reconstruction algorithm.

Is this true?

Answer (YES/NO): YES